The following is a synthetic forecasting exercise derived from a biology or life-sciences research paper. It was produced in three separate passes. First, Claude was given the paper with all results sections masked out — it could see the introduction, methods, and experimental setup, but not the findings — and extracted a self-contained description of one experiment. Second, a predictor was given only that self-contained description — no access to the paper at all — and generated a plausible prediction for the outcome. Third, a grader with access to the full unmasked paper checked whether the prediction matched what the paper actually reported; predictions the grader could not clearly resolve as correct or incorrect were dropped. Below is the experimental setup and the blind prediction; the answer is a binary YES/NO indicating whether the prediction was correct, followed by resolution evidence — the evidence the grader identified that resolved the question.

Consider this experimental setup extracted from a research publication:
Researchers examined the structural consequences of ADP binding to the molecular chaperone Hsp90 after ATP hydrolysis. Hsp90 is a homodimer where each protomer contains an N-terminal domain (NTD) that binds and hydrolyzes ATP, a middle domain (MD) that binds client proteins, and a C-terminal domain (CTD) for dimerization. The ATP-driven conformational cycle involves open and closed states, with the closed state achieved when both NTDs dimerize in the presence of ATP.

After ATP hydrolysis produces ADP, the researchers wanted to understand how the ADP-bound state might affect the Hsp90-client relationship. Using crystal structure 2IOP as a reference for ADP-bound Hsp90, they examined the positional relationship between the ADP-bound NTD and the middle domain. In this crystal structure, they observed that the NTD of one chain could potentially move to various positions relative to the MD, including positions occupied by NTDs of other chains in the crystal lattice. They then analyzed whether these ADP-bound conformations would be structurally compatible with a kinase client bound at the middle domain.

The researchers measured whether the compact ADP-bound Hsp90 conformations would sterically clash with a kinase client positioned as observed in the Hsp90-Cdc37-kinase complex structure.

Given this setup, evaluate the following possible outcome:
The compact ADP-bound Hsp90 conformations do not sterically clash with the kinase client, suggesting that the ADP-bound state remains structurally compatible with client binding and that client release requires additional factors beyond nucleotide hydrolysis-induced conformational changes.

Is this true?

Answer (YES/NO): NO